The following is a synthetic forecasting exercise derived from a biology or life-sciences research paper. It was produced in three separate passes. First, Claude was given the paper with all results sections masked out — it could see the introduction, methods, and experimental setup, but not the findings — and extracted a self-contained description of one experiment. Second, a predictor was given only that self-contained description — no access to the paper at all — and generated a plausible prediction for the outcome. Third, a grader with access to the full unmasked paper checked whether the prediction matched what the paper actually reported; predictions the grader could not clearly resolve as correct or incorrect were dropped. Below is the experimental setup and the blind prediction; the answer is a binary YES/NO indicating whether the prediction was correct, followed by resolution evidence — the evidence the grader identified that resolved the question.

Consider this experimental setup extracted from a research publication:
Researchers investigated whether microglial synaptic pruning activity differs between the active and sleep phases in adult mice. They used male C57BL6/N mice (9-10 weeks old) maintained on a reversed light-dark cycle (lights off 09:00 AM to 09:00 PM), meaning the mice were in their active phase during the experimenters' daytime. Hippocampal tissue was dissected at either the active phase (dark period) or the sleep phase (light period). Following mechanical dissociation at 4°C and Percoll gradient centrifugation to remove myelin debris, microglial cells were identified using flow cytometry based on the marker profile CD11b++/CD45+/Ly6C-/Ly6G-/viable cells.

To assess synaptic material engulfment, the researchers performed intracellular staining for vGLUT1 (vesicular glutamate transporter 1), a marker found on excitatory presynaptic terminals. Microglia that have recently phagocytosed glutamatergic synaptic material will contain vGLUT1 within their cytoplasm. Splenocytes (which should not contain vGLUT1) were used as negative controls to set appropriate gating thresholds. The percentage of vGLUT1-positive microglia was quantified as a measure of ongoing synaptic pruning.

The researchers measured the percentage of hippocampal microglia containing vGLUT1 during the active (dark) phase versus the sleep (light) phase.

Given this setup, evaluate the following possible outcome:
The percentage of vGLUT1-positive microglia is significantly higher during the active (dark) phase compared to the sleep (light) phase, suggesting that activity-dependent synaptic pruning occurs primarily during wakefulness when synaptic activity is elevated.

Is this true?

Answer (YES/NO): YES